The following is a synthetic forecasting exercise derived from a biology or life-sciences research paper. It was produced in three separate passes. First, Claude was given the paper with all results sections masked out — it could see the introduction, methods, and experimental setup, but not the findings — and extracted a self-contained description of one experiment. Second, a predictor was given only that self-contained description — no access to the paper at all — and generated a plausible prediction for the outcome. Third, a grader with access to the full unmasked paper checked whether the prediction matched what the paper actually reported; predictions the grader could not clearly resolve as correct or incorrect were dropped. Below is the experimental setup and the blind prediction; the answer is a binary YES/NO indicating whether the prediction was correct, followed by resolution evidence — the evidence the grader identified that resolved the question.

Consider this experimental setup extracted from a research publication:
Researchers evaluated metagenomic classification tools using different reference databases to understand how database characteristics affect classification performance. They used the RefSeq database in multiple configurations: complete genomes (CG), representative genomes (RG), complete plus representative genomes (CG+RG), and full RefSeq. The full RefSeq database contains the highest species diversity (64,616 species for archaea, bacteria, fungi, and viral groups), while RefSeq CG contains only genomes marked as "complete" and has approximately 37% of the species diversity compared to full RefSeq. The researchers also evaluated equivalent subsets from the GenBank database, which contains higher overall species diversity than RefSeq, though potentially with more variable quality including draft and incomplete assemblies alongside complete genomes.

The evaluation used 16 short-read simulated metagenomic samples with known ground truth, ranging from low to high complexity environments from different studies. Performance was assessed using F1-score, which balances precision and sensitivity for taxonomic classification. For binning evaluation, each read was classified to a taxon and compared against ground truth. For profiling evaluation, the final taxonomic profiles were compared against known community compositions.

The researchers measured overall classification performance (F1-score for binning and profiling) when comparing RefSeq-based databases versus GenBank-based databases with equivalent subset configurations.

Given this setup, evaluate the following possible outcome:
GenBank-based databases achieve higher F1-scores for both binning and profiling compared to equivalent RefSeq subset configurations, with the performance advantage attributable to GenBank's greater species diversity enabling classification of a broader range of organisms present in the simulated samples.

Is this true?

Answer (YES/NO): NO